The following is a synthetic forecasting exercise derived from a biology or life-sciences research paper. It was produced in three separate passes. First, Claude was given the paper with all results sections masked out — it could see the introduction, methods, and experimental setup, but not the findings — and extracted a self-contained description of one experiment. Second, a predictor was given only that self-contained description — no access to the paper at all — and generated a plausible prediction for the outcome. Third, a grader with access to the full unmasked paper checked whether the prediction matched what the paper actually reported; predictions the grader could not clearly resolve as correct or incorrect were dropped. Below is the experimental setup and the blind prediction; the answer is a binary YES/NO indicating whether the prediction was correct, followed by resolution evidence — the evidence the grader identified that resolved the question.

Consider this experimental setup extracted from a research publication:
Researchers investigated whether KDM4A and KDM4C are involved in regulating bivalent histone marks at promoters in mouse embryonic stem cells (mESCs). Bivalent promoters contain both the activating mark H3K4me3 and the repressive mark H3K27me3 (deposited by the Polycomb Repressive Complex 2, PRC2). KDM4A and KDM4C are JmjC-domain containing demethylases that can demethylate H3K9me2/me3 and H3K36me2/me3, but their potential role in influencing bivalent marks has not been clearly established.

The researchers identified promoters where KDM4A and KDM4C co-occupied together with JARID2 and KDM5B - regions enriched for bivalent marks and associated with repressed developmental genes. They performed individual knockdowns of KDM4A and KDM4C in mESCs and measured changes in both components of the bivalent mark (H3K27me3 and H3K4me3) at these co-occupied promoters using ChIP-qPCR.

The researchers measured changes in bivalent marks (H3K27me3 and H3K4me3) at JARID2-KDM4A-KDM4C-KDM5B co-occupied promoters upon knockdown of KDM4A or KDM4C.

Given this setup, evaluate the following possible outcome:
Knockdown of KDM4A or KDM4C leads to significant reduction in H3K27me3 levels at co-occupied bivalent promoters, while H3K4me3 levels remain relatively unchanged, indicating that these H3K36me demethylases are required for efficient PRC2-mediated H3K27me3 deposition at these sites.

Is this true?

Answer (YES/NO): NO